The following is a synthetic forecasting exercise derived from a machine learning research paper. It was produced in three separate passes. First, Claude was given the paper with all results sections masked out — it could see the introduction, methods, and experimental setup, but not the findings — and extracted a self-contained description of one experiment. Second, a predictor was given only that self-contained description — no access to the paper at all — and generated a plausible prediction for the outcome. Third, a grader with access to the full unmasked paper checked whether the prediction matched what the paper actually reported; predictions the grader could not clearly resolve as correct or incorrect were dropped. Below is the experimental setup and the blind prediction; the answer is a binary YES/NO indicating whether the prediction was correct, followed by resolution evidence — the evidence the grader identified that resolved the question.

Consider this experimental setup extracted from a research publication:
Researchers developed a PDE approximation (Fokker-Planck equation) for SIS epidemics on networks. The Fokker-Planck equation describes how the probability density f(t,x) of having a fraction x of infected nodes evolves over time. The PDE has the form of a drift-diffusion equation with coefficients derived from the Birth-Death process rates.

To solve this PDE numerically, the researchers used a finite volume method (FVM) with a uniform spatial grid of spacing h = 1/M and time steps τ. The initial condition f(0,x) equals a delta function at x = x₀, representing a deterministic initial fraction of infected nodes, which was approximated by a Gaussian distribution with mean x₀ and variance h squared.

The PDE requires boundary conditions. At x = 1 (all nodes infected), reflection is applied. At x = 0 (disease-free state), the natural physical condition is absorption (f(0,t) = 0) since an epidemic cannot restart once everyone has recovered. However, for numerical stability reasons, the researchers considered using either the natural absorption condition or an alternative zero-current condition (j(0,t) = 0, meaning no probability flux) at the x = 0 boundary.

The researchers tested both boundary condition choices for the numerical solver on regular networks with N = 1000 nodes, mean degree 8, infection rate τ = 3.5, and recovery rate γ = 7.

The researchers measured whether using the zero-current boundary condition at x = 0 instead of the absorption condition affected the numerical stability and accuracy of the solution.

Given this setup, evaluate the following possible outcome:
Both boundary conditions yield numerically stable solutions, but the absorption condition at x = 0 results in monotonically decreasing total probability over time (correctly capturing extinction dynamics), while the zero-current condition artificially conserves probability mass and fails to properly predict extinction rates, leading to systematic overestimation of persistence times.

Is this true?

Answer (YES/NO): NO